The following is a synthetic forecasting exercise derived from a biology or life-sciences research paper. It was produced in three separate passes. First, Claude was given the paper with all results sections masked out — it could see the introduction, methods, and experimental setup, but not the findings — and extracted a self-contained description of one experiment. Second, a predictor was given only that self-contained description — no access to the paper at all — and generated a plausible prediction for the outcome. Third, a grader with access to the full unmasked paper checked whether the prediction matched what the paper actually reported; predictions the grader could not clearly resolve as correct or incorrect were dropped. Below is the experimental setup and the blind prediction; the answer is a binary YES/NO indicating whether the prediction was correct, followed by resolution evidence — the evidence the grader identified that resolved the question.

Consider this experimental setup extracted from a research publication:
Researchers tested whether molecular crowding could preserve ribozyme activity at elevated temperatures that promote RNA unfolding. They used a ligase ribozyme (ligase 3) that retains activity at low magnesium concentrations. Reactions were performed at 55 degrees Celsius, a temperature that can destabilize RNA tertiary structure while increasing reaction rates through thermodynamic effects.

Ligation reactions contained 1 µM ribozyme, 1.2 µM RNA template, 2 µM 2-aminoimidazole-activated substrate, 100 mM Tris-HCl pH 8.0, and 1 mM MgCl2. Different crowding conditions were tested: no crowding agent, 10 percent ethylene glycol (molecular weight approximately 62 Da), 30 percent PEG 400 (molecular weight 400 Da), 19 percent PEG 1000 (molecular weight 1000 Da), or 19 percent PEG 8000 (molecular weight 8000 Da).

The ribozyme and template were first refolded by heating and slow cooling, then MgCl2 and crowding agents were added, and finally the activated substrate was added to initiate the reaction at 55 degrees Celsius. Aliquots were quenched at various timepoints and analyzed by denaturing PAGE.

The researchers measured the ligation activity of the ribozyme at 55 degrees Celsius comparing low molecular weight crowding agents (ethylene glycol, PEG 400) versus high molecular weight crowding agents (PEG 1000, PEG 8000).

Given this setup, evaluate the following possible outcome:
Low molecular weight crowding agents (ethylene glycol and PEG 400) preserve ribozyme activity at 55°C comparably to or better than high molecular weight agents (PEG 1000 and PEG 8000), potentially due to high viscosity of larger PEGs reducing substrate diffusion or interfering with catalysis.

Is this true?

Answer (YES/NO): YES